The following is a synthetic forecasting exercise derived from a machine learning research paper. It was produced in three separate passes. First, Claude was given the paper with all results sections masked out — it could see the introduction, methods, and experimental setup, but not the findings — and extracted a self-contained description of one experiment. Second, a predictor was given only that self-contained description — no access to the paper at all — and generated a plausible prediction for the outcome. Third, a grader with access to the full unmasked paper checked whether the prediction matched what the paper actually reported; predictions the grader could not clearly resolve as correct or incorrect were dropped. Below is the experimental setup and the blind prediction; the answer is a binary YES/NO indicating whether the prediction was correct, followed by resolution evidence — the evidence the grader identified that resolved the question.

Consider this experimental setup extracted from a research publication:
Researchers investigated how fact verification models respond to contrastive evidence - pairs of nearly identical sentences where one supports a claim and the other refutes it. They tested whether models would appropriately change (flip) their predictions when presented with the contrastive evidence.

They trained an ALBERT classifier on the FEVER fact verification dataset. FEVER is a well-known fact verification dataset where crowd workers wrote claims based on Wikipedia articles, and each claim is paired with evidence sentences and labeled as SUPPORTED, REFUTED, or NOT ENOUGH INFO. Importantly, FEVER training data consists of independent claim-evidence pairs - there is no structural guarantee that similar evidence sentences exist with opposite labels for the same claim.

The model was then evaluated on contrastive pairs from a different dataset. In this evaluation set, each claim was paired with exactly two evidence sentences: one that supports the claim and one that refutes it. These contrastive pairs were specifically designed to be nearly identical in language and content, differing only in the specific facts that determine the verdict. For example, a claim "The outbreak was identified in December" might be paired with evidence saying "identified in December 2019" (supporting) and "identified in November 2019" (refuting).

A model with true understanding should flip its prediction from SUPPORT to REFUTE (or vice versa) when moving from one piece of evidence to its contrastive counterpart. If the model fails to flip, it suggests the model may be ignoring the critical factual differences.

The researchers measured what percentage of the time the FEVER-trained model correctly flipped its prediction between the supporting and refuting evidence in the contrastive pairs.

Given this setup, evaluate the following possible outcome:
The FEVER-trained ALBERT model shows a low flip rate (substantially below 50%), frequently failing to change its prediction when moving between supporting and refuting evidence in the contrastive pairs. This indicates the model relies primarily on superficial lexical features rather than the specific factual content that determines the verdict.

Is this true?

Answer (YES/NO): NO